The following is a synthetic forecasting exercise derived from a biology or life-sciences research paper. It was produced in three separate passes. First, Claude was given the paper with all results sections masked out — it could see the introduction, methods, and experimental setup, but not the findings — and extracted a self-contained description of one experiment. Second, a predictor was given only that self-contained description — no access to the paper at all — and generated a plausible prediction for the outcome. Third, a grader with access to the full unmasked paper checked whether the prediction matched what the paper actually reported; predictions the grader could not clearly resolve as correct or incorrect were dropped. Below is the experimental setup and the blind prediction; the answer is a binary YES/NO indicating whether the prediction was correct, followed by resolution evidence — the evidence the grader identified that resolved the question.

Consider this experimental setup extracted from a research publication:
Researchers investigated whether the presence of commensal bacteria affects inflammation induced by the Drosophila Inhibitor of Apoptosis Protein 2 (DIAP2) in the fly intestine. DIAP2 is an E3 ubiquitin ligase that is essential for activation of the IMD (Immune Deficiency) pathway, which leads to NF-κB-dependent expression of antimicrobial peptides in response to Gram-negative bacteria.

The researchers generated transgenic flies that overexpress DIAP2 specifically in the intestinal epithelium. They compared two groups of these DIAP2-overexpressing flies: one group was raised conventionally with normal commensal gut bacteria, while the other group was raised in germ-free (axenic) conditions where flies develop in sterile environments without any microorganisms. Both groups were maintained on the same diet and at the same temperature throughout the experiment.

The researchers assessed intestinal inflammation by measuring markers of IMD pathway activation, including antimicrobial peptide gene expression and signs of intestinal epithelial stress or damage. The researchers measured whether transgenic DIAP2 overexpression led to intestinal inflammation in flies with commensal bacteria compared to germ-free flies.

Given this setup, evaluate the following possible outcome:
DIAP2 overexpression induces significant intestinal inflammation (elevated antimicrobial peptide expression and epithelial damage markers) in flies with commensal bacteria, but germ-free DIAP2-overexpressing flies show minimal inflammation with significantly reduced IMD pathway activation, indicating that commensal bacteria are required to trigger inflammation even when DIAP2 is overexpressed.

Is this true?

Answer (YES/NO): YES